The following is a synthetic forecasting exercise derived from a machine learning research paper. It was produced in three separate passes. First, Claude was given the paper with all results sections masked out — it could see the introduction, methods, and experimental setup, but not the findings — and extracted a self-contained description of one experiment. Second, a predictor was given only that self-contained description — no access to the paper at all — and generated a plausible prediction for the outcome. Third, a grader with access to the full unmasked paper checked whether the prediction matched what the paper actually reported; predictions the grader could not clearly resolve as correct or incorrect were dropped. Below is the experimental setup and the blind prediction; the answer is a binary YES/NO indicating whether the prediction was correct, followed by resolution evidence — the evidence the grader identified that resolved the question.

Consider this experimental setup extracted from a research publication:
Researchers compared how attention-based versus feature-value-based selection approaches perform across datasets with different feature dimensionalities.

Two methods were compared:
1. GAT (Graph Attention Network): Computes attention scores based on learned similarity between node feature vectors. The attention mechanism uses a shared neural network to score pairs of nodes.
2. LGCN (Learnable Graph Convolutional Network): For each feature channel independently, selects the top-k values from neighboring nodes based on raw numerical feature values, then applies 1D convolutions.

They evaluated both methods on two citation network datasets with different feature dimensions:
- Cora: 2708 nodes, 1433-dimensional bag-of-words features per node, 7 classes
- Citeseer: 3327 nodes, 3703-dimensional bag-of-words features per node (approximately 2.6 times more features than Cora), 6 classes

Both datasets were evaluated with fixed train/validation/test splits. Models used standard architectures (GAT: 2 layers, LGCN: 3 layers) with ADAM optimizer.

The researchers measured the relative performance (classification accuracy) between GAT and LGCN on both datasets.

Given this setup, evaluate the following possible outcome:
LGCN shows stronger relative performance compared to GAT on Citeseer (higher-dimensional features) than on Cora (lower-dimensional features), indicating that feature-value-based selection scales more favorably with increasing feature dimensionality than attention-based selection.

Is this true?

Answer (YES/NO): YES